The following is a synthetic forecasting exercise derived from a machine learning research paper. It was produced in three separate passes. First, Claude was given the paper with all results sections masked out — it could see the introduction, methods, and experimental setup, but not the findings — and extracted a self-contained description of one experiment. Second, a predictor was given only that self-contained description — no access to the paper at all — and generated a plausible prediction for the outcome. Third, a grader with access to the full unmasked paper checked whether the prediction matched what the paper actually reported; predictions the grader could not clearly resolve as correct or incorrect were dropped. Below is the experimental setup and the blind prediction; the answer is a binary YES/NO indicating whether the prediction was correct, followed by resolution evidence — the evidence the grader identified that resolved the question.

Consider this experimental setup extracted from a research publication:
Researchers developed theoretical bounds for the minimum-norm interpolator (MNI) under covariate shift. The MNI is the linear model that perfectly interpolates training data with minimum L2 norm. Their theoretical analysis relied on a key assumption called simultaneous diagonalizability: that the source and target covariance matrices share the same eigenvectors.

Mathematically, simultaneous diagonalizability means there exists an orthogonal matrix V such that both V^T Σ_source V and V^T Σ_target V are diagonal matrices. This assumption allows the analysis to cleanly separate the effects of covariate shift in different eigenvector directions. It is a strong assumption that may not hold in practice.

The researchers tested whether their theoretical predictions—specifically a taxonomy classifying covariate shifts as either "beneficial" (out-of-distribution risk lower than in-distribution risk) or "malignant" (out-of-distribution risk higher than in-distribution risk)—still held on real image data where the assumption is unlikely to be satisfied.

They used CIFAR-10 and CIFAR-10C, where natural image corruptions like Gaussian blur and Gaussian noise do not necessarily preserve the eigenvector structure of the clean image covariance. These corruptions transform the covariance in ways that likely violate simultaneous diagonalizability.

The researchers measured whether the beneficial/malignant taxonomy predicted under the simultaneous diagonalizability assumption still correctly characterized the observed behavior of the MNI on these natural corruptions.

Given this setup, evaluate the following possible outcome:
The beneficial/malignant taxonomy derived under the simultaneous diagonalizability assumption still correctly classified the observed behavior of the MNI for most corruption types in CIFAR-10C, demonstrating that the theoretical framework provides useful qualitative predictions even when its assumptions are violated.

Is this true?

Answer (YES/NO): YES